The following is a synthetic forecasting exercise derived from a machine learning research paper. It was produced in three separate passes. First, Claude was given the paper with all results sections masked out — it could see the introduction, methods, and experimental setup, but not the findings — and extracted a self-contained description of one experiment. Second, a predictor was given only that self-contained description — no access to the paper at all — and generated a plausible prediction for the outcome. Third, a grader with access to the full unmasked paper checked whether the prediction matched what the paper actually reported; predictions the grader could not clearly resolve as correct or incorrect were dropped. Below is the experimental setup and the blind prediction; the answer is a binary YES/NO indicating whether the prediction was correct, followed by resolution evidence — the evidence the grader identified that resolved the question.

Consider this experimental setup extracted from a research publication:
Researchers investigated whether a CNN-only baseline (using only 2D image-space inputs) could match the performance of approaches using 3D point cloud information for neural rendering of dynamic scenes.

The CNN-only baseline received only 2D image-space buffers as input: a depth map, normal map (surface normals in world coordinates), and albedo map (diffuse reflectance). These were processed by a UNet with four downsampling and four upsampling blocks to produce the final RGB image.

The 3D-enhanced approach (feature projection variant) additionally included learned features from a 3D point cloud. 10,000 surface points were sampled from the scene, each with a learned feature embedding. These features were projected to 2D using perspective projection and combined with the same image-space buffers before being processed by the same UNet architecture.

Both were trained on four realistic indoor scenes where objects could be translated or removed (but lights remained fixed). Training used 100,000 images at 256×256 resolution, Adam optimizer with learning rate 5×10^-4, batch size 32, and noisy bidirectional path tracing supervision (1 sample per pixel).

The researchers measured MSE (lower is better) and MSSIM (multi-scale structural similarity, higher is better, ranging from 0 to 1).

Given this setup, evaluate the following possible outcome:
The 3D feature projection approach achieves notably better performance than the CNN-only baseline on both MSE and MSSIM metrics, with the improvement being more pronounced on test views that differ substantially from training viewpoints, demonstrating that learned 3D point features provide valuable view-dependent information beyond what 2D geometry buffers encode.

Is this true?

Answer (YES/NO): NO